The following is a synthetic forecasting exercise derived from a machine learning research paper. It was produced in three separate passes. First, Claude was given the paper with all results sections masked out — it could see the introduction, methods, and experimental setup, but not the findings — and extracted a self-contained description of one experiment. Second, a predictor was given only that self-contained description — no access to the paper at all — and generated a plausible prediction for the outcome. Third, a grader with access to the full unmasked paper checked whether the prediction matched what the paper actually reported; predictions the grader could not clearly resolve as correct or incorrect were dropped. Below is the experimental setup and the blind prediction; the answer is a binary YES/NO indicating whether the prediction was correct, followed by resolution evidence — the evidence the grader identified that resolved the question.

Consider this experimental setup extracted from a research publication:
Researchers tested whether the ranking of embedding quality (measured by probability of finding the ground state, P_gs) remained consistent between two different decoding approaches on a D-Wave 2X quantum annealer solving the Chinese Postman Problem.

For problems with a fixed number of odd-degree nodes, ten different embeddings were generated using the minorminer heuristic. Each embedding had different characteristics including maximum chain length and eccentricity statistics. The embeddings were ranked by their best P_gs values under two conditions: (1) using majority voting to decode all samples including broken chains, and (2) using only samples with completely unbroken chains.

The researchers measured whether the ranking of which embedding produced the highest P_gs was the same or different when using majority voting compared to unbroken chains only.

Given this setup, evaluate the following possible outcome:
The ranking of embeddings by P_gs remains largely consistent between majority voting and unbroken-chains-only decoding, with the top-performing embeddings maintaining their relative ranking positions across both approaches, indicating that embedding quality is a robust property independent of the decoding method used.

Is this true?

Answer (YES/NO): NO